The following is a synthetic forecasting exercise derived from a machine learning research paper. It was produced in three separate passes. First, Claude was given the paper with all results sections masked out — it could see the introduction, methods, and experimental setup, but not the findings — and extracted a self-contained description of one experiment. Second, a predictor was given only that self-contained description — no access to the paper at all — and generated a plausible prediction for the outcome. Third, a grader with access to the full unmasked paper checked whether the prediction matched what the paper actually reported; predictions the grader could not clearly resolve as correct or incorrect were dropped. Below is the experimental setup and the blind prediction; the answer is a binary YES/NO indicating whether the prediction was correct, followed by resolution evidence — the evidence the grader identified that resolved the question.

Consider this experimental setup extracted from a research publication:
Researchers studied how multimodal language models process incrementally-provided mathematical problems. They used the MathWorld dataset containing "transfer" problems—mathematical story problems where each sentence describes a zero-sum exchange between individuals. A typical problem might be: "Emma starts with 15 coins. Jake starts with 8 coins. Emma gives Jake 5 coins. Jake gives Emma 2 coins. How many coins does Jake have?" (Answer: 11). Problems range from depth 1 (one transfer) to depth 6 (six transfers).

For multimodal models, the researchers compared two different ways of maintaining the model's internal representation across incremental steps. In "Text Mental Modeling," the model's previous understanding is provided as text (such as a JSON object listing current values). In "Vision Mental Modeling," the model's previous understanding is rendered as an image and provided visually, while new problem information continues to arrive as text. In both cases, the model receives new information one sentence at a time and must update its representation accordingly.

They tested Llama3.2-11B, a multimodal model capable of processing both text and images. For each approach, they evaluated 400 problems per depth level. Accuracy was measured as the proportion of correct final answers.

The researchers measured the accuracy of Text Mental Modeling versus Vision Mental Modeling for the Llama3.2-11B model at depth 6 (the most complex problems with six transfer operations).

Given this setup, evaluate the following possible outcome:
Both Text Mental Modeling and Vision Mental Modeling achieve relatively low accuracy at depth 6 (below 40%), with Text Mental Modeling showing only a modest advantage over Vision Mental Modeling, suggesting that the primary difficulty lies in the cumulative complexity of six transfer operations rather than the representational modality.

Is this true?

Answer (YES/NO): NO